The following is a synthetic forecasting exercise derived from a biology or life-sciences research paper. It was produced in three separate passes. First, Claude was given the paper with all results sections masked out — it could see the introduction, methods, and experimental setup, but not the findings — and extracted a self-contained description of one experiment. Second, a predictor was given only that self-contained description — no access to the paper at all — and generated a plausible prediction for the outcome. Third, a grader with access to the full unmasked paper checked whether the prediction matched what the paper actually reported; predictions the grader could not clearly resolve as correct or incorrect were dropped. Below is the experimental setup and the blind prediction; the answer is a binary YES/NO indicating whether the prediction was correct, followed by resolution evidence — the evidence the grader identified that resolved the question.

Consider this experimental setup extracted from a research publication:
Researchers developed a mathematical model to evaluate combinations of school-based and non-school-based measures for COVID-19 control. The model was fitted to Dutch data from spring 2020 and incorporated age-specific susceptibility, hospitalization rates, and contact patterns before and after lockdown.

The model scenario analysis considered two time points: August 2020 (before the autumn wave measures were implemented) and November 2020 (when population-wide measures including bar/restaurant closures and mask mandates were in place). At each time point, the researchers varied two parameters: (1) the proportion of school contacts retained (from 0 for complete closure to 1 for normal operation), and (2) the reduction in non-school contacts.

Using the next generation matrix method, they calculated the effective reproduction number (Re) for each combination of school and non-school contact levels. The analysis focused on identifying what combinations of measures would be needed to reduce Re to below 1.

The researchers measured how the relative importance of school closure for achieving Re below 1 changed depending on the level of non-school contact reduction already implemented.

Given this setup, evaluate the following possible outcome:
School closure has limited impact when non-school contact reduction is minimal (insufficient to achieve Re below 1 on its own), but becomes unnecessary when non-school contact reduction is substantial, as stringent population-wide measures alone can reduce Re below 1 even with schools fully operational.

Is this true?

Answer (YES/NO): NO